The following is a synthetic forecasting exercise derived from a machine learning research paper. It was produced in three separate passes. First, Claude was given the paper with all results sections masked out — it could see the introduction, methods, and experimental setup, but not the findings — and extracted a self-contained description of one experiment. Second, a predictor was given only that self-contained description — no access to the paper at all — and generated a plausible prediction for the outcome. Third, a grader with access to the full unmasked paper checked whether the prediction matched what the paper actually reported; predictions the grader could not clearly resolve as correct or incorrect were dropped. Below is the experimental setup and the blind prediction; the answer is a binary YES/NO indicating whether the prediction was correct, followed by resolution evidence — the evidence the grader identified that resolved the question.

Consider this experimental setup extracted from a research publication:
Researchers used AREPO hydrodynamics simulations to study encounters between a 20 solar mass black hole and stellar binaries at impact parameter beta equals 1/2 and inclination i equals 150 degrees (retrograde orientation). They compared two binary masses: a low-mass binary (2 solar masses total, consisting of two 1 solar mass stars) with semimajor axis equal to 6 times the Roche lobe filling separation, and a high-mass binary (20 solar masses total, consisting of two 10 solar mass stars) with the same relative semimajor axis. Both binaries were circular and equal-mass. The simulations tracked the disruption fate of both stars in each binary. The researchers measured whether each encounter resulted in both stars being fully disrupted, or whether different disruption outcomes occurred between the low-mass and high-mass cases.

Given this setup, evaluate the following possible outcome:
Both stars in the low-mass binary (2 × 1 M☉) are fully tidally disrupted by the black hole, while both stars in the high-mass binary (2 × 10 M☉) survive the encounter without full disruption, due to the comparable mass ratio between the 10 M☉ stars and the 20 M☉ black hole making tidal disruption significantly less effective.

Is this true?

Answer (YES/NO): NO